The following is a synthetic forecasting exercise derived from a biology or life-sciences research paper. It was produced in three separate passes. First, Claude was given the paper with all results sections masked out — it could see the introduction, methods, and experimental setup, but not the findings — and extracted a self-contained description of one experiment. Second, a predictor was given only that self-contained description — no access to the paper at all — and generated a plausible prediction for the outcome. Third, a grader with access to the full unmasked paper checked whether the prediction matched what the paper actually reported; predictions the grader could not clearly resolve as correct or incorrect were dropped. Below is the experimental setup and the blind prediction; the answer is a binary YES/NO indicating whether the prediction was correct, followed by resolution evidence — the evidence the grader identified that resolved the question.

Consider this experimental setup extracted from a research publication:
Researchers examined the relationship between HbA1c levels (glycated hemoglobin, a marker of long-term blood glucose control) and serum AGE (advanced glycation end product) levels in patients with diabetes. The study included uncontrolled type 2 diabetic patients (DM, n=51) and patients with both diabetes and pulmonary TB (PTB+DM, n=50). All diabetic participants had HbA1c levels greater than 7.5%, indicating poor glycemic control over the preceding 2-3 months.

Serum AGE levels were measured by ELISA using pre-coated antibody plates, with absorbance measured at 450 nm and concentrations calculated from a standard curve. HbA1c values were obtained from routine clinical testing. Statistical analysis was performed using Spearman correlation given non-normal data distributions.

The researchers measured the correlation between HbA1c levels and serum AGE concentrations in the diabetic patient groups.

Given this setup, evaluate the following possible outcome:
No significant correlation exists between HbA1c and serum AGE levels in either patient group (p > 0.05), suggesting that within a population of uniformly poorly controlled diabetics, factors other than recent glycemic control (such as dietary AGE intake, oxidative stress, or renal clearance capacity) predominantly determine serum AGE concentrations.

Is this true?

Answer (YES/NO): NO